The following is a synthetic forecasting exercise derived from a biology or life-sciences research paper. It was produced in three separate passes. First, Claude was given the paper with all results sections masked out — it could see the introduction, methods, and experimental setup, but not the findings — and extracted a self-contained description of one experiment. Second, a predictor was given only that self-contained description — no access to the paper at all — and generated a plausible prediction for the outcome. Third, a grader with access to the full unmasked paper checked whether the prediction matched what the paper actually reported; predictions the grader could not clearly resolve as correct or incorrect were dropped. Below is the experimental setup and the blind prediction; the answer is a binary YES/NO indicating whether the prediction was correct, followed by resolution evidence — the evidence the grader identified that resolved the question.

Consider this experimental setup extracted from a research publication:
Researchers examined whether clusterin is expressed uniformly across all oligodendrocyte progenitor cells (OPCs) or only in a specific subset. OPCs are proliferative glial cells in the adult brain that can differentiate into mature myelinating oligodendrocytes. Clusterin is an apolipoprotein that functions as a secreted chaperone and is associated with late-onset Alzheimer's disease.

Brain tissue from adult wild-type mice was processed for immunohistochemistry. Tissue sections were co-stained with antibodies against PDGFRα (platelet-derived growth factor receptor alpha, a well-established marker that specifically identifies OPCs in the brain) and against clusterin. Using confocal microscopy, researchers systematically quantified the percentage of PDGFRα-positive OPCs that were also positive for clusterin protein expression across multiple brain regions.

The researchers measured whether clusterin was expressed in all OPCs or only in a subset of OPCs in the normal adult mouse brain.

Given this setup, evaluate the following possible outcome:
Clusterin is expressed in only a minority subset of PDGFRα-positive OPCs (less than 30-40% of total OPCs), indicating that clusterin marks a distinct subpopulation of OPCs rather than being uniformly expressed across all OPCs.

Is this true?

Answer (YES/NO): NO